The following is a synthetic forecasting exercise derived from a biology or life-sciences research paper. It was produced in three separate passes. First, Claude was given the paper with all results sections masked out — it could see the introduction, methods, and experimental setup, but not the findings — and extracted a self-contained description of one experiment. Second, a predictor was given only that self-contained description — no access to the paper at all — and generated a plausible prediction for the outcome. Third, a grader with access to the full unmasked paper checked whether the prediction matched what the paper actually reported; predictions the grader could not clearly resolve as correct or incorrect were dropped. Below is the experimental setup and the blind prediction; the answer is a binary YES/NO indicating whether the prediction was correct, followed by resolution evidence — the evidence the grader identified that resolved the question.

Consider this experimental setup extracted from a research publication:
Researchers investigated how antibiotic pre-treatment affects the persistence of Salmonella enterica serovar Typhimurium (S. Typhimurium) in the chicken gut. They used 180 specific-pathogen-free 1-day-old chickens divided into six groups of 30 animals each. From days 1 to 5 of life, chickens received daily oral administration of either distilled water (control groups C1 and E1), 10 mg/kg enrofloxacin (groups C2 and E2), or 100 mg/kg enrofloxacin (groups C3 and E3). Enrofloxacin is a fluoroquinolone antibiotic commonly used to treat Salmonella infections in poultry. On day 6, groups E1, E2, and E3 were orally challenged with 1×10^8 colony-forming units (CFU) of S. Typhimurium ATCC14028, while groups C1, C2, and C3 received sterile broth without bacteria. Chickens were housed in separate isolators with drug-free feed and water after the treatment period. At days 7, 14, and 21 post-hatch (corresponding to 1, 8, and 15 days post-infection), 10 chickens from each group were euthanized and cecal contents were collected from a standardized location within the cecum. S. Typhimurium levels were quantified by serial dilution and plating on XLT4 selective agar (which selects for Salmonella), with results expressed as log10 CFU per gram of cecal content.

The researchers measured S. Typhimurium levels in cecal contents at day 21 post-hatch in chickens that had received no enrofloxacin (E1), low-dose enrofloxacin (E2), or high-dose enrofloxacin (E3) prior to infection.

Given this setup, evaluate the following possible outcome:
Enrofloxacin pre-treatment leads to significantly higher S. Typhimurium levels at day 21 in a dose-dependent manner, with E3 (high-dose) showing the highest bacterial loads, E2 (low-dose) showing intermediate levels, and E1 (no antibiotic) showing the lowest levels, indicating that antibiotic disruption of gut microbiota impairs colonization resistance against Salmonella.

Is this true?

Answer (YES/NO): NO